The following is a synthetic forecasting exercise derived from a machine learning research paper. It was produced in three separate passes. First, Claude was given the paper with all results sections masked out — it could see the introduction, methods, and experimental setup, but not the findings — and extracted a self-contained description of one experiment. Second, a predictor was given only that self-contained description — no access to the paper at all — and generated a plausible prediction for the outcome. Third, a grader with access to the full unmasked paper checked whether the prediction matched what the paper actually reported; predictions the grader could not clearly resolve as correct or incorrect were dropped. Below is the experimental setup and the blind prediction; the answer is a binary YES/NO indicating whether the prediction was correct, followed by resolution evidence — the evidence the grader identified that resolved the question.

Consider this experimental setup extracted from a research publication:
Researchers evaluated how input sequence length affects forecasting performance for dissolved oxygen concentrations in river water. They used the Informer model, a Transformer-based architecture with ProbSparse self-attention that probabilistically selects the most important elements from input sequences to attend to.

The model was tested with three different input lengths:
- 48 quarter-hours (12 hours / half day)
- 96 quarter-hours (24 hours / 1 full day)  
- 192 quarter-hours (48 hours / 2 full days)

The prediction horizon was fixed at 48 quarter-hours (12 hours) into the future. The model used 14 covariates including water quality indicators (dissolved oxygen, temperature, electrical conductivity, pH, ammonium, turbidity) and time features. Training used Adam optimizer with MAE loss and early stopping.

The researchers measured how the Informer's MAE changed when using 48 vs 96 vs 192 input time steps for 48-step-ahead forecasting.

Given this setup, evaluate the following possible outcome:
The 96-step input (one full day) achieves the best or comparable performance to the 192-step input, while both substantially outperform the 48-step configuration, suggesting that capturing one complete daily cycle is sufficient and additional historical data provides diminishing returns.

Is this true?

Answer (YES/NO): NO